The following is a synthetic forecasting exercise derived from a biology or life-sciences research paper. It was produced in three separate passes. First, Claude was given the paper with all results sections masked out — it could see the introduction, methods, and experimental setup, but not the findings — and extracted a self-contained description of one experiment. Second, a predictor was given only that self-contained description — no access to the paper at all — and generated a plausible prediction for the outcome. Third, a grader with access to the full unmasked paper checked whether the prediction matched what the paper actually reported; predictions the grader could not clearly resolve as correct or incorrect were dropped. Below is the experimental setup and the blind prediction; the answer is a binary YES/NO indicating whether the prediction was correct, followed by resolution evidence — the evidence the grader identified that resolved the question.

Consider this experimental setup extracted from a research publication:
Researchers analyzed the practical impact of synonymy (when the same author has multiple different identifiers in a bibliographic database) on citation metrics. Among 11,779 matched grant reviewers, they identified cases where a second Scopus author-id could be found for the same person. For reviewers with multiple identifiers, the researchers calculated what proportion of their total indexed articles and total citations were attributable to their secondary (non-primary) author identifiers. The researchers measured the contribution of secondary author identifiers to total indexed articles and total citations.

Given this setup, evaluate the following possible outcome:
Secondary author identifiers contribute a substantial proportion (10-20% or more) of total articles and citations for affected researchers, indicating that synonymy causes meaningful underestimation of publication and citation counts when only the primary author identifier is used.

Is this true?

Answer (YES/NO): NO